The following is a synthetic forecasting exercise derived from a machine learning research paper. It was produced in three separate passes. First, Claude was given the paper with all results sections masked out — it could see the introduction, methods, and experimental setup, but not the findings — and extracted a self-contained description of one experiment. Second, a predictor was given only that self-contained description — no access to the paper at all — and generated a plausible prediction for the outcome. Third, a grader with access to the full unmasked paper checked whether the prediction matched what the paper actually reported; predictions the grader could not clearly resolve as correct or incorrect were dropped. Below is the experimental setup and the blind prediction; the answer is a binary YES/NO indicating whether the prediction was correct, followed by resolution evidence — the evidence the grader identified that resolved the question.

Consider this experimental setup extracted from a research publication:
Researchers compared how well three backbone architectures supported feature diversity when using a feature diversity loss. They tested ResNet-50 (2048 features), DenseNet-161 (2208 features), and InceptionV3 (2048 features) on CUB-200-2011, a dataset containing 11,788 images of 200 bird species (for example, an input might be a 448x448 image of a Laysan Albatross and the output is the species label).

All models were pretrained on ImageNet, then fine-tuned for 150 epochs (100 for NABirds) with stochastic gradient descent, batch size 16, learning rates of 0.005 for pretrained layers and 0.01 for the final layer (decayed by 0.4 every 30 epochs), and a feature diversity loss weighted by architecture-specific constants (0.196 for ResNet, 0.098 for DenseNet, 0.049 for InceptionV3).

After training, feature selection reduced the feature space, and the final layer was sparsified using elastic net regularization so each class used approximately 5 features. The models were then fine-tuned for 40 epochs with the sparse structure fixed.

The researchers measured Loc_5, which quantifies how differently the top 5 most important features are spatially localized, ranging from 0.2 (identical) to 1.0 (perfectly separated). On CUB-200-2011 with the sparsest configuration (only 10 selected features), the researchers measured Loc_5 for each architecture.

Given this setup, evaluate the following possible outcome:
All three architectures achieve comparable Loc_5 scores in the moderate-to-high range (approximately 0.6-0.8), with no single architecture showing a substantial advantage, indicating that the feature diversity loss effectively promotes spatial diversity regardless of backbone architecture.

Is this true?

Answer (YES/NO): NO